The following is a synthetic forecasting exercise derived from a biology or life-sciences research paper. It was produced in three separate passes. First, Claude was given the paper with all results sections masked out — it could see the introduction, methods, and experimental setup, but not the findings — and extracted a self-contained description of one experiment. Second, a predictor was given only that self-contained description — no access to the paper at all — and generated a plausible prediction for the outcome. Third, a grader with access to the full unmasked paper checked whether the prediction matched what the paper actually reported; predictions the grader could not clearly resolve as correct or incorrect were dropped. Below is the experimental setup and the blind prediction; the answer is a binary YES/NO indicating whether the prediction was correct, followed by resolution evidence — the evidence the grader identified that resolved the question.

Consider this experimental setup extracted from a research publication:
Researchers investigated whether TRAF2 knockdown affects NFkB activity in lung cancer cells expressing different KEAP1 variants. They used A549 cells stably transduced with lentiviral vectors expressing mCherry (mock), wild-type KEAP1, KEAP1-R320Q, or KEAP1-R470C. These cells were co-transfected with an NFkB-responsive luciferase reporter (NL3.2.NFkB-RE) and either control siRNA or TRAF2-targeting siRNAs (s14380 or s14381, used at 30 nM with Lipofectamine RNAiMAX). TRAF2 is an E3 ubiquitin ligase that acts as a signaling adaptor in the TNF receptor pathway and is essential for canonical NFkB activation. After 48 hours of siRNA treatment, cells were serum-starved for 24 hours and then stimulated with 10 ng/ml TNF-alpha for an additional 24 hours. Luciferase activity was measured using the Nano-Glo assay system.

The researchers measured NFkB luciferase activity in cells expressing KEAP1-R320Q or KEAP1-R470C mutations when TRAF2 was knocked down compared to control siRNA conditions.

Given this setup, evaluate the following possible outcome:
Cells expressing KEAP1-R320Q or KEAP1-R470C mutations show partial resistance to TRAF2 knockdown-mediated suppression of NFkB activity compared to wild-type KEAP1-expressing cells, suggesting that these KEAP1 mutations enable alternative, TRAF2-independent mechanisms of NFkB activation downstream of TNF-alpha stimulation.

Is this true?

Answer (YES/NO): NO